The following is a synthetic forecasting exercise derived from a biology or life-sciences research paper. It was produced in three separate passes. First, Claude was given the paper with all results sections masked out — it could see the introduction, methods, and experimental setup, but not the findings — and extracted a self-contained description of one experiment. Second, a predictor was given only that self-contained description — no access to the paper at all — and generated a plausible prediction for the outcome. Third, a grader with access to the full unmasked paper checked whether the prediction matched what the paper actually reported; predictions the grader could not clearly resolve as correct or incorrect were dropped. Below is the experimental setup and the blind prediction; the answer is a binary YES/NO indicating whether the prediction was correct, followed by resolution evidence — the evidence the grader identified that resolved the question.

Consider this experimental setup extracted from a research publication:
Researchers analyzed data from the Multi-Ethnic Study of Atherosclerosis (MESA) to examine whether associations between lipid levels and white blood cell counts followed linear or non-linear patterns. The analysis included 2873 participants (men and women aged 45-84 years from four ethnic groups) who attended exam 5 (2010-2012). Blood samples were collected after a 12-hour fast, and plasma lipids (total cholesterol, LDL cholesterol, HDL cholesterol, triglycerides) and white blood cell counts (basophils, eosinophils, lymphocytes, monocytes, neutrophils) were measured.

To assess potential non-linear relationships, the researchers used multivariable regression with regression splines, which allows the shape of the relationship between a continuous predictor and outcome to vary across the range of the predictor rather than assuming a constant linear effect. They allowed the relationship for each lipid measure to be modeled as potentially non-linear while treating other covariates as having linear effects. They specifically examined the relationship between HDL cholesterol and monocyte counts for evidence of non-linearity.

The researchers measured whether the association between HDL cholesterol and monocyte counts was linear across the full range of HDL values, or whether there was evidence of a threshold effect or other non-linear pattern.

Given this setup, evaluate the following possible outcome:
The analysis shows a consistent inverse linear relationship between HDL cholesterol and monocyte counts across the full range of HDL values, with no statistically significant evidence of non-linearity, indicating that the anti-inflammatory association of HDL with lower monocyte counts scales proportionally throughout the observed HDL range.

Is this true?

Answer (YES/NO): NO